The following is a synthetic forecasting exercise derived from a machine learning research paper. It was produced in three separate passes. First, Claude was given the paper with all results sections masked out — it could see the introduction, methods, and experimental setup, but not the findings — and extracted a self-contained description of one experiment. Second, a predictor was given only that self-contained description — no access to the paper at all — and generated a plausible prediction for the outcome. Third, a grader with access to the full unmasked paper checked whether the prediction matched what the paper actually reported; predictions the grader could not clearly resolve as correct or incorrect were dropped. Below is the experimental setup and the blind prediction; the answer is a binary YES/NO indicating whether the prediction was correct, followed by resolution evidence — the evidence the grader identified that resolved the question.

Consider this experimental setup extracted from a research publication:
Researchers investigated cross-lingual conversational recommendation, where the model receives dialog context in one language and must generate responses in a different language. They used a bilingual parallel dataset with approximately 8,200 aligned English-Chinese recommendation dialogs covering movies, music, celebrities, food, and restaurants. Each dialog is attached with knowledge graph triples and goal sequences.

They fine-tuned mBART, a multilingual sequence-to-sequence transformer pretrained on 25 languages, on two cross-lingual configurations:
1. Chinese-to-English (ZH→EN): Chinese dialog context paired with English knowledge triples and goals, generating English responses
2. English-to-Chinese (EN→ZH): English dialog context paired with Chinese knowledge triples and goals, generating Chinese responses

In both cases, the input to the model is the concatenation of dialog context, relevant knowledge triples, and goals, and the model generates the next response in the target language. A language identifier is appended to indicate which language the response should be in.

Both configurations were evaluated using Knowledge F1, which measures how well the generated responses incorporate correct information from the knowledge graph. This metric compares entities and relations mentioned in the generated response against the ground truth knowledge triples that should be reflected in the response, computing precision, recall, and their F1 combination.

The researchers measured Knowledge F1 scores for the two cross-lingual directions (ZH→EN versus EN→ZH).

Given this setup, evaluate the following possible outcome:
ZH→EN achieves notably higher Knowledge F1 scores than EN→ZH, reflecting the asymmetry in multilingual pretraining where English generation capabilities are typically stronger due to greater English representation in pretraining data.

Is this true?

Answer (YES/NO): NO